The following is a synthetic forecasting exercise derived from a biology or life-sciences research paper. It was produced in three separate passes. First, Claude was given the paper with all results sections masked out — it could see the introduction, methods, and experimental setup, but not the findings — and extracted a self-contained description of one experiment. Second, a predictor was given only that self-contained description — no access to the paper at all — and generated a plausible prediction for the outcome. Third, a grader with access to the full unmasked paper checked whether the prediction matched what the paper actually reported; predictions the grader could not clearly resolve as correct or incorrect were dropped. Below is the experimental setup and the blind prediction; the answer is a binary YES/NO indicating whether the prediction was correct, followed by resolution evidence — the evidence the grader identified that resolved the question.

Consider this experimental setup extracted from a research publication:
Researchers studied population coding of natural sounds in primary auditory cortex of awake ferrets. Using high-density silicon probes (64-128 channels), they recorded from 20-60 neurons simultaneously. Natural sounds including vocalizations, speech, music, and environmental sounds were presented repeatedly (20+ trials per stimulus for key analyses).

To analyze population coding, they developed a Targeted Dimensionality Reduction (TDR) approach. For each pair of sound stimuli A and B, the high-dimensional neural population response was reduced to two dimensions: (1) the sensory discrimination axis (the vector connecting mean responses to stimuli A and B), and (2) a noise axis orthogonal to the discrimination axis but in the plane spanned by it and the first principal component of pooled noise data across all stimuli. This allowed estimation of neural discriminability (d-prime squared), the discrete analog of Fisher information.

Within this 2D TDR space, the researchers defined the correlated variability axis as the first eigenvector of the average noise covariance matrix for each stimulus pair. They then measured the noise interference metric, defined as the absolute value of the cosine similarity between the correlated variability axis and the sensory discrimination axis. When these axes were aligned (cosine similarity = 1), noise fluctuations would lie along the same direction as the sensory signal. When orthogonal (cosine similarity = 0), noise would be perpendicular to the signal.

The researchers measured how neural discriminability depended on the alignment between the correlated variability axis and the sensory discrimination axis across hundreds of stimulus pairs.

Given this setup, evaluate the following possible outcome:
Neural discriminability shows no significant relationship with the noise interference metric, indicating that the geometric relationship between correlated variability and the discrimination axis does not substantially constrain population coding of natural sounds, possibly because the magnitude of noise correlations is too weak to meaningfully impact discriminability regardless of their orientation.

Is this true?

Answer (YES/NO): NO